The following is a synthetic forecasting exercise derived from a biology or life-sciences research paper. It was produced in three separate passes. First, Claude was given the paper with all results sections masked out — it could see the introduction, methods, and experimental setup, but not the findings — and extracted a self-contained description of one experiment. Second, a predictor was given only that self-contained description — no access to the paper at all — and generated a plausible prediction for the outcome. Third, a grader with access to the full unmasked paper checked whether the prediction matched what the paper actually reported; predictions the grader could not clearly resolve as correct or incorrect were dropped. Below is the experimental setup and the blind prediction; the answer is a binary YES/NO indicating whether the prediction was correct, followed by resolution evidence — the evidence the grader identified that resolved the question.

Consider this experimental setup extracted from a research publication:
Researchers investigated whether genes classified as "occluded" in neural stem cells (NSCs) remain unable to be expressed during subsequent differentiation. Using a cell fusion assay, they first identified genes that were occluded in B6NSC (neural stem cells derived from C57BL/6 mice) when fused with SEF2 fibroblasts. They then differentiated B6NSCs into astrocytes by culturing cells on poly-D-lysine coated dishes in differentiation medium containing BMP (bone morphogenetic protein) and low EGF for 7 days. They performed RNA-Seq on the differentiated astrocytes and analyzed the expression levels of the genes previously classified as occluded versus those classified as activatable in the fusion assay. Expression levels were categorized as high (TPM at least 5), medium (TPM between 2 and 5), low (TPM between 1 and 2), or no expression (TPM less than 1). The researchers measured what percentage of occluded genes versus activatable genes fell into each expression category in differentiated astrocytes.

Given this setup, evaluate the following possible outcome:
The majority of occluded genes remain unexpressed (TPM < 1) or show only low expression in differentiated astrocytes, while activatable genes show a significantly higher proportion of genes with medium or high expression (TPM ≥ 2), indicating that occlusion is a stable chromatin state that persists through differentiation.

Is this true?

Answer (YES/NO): YES